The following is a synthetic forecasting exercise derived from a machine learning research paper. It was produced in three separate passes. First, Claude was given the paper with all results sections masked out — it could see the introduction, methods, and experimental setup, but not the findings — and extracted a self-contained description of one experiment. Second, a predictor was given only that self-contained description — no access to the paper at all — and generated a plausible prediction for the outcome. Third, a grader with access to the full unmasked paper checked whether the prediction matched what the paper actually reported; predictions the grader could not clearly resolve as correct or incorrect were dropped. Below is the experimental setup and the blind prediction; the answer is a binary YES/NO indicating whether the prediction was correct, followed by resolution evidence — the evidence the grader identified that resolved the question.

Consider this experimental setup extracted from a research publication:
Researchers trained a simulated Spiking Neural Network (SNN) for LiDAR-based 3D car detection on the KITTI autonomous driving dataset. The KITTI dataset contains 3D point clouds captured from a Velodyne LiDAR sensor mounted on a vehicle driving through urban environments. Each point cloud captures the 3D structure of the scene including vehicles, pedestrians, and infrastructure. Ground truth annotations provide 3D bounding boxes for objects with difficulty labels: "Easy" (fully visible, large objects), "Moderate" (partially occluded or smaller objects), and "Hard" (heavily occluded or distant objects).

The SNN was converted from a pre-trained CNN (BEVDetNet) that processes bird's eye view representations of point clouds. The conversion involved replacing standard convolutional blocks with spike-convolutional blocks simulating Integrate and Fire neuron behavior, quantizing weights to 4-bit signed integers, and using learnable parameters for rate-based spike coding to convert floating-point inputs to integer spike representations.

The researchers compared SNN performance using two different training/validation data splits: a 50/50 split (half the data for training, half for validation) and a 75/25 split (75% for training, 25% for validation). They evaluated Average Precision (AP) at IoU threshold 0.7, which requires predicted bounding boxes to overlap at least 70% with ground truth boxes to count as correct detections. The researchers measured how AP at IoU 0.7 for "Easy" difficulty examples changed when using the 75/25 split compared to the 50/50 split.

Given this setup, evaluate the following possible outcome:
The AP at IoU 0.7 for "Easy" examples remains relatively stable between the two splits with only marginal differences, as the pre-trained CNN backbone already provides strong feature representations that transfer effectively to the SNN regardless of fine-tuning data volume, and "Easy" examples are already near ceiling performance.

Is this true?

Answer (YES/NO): NO